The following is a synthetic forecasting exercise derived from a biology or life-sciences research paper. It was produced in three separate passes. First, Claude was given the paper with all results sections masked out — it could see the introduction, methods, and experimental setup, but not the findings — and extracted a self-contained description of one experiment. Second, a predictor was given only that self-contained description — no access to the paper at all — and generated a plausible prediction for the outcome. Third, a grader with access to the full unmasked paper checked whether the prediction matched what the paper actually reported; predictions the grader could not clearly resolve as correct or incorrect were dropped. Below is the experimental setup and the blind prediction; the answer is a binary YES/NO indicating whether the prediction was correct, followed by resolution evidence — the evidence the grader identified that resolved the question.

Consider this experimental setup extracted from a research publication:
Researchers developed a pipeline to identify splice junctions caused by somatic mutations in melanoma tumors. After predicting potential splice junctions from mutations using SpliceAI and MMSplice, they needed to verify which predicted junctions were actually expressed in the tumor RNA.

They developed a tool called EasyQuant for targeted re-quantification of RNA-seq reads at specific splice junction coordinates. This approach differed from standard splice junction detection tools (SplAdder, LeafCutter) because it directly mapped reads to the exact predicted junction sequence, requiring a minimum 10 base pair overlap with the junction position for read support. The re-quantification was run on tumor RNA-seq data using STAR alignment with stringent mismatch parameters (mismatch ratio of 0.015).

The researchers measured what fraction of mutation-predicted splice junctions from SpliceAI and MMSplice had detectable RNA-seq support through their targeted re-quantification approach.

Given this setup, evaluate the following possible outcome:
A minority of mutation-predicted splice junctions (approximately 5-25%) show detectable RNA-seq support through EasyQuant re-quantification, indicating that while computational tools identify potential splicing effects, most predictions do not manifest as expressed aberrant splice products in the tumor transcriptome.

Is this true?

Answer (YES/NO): NO